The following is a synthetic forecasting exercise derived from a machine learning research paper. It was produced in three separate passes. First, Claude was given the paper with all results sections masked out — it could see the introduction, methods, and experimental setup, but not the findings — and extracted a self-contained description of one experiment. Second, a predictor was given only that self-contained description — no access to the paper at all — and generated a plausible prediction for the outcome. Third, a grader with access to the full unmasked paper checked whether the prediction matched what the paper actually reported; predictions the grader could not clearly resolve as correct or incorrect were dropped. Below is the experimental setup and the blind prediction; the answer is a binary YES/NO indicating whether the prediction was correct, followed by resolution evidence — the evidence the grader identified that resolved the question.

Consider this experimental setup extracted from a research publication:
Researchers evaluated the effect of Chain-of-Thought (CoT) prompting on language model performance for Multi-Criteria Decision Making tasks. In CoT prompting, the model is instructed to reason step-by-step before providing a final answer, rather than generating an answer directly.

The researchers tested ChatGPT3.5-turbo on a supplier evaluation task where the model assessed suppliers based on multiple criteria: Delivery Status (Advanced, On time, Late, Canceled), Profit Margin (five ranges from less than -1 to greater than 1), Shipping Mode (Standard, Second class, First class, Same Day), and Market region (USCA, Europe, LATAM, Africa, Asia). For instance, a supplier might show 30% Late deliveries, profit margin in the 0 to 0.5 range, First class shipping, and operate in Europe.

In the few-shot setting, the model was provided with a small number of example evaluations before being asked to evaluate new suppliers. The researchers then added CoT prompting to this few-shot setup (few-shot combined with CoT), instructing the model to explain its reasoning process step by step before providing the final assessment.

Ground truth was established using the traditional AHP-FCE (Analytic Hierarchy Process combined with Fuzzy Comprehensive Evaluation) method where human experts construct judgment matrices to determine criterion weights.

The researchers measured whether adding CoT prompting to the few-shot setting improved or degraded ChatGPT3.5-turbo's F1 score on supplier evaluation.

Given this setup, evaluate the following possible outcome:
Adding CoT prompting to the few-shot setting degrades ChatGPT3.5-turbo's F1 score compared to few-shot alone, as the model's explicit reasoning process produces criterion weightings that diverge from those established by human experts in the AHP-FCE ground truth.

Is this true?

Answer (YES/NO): YES